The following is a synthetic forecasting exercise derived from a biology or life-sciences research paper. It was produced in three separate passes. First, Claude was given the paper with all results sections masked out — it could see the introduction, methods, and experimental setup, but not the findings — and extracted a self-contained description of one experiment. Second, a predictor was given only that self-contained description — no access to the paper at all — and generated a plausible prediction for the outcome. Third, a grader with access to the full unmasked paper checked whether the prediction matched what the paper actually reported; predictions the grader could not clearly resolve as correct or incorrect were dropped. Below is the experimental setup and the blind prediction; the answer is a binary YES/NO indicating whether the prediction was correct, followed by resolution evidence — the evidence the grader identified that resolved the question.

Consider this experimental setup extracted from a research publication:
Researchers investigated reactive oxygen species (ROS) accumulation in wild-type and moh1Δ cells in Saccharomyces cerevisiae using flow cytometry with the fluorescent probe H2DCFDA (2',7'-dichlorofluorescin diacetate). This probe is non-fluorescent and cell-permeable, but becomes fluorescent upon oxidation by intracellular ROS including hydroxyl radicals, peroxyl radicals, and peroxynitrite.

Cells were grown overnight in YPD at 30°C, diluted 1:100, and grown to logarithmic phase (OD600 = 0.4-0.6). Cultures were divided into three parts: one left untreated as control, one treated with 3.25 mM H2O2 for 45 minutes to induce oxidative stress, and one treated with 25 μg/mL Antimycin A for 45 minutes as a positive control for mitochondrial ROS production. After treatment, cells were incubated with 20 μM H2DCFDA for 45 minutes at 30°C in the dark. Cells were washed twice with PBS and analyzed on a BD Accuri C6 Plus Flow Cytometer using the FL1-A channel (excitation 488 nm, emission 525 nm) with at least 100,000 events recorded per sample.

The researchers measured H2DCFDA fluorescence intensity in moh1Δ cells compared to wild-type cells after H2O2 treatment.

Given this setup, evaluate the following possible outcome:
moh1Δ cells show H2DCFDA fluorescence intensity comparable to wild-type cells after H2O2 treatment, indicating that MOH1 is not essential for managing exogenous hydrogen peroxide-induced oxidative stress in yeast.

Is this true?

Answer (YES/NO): NO